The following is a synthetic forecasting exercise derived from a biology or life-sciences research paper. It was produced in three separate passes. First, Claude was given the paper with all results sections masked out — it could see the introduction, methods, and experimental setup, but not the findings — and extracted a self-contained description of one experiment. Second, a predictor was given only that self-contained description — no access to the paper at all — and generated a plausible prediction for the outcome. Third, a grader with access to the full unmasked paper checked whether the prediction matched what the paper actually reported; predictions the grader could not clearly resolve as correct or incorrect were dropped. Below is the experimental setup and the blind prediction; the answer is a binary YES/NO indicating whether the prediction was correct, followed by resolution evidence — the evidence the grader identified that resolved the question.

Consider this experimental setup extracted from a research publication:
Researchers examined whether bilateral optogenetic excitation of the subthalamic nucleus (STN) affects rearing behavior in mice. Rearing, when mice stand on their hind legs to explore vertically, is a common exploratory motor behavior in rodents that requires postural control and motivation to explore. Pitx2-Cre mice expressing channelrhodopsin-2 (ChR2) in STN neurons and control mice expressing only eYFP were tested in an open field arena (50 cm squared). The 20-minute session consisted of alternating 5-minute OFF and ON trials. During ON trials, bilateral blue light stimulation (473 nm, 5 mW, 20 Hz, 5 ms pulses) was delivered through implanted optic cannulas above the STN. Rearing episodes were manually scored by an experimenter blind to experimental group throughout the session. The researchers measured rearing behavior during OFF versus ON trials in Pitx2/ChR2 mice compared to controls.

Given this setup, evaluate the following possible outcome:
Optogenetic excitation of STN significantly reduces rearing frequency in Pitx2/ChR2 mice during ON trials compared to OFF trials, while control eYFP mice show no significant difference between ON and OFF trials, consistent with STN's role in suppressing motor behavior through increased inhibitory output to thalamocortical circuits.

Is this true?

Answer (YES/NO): YES